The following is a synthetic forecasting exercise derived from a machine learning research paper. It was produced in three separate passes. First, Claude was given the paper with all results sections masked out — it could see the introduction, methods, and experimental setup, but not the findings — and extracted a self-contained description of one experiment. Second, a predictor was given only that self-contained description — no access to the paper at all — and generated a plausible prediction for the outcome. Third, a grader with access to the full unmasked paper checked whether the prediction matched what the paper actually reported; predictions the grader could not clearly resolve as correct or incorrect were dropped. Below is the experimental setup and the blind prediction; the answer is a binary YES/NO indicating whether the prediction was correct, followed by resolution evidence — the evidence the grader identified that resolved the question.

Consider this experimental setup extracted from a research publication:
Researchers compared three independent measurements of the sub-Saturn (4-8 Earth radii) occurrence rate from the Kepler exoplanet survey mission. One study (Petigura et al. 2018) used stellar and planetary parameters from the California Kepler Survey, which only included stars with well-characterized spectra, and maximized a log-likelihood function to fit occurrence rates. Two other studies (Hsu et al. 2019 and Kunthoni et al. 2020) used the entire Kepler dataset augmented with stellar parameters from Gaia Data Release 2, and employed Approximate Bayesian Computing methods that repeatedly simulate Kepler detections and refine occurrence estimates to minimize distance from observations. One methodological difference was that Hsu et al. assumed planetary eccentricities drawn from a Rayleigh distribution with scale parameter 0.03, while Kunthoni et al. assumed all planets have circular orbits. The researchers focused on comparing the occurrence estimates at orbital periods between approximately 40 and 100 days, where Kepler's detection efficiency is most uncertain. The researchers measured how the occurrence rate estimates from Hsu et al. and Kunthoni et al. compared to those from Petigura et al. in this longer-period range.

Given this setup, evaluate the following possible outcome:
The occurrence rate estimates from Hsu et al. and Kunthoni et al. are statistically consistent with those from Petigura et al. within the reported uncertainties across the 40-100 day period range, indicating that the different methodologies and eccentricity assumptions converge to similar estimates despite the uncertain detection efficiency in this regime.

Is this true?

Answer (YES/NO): NO